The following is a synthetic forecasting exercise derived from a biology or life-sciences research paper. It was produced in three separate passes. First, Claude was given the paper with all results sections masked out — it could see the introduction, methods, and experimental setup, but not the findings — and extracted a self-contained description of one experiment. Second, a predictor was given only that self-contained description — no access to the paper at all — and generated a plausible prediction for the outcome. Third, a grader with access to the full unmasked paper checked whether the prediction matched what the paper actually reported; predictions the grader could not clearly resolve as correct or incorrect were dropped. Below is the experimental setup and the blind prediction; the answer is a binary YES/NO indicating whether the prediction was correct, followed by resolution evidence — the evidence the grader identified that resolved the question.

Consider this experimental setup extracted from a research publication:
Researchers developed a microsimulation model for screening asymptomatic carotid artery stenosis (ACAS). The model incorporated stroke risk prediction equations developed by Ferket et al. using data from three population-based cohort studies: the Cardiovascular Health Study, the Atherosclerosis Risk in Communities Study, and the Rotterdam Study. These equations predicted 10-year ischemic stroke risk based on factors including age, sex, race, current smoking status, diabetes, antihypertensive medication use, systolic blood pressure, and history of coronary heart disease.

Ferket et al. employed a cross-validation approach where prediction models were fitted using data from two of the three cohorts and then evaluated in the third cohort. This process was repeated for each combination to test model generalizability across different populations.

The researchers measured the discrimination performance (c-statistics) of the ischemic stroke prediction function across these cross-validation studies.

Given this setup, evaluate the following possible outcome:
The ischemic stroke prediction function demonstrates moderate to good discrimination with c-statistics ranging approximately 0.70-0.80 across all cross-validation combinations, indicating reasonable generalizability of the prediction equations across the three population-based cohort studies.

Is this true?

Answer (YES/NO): NO